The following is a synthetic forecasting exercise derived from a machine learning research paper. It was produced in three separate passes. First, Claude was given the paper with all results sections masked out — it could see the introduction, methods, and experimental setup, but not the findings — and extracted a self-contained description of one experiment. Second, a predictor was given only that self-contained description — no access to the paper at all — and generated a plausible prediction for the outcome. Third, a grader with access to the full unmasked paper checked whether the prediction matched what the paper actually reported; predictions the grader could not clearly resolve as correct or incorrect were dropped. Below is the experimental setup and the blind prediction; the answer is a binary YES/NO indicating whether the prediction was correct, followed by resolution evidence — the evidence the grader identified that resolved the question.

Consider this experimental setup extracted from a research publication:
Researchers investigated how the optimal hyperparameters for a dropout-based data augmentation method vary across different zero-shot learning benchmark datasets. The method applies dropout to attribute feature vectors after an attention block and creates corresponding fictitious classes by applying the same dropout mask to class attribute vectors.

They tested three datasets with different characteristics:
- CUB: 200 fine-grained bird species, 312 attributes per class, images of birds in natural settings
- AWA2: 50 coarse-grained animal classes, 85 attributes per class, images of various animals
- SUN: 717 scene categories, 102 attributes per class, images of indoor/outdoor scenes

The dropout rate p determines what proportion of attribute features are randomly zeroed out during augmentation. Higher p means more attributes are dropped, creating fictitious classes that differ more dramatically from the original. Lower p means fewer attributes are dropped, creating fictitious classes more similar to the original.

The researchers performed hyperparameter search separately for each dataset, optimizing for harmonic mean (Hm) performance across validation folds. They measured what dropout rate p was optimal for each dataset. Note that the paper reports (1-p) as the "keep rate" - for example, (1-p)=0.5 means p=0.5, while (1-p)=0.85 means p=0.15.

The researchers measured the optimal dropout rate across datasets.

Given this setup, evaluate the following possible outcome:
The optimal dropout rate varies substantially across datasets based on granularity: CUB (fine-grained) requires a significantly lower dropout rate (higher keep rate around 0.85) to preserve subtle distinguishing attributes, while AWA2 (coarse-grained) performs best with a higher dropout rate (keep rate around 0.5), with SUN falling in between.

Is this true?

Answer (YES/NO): NO